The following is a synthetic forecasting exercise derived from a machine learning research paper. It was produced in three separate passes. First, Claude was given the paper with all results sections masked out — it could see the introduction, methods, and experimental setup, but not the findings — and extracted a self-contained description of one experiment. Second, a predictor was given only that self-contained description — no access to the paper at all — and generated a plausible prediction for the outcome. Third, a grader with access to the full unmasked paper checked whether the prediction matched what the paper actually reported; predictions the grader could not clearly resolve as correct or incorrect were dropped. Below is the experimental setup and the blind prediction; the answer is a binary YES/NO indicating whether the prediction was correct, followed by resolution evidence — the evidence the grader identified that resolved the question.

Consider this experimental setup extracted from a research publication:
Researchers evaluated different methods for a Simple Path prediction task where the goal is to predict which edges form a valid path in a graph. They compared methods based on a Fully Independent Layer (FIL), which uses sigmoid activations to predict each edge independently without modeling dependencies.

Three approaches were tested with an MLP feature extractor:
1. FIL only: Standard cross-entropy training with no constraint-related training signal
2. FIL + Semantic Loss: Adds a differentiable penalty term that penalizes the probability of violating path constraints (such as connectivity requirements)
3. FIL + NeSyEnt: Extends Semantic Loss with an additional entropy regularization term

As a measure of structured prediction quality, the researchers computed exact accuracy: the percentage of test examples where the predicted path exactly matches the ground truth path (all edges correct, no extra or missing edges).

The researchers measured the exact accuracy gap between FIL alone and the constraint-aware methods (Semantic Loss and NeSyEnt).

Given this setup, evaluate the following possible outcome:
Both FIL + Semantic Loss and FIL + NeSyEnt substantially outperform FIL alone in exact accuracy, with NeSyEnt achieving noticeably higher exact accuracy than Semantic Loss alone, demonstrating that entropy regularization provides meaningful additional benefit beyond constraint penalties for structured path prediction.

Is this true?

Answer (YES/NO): NO